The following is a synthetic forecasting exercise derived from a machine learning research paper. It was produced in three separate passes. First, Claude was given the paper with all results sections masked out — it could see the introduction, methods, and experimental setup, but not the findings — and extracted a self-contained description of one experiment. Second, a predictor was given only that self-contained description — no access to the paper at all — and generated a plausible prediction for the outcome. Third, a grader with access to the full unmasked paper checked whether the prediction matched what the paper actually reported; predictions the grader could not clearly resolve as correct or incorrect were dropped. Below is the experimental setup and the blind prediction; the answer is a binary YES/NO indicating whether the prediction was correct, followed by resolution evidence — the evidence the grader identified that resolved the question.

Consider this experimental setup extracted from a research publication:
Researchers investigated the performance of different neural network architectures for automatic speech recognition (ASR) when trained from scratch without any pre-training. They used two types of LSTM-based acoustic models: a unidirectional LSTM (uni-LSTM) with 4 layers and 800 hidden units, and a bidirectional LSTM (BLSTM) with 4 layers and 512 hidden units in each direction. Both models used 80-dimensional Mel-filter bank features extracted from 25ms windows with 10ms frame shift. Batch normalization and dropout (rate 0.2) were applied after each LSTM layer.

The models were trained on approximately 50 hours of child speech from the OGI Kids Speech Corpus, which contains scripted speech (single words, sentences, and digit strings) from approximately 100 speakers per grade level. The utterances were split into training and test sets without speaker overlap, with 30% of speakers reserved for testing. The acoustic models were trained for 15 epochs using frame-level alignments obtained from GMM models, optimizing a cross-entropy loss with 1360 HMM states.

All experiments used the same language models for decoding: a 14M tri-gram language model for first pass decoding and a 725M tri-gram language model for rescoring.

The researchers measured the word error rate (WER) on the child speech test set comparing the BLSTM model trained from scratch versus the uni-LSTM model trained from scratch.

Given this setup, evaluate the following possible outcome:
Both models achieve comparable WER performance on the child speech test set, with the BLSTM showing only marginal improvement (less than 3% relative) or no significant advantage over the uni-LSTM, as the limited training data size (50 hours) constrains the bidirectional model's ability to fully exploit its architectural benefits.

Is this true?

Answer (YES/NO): NO